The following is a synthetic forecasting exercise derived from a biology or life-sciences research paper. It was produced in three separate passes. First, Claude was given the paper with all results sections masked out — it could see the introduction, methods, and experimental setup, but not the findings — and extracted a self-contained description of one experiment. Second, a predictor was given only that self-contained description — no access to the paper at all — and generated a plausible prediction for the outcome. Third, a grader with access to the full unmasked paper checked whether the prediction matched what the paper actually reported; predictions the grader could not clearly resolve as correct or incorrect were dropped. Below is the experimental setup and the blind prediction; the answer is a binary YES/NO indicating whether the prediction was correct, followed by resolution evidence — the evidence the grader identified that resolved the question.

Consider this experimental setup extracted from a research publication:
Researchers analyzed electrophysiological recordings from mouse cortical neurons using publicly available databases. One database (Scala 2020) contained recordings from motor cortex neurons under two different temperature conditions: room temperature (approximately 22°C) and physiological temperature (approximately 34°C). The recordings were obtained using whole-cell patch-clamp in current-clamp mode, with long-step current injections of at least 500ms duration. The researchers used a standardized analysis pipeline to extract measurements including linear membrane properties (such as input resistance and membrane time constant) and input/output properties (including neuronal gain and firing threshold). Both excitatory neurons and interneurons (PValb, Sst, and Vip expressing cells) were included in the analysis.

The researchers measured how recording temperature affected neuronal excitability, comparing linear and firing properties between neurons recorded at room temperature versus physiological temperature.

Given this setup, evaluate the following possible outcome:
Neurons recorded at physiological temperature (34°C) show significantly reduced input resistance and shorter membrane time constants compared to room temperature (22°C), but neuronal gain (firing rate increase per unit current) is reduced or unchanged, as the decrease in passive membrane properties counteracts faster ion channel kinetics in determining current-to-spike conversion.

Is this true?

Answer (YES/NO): NO